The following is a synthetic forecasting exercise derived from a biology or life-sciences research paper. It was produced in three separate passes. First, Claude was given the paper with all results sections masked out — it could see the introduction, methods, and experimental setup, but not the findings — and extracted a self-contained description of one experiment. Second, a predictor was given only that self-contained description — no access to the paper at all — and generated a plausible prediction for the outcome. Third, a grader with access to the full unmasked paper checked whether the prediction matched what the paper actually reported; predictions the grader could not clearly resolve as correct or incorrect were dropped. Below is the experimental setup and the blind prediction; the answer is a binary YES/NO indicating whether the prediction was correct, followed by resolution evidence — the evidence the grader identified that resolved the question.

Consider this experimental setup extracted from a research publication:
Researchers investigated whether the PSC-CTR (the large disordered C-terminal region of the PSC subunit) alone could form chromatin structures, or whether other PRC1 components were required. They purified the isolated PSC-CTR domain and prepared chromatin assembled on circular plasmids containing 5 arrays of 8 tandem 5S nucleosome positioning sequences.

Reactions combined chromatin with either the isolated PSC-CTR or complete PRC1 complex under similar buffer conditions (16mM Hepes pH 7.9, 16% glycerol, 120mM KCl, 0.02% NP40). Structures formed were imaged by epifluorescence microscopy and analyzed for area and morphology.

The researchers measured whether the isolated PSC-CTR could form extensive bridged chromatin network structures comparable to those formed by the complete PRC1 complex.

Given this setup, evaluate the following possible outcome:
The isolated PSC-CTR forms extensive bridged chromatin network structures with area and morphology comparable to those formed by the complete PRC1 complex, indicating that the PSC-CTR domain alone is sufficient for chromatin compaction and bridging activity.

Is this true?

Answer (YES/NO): NO